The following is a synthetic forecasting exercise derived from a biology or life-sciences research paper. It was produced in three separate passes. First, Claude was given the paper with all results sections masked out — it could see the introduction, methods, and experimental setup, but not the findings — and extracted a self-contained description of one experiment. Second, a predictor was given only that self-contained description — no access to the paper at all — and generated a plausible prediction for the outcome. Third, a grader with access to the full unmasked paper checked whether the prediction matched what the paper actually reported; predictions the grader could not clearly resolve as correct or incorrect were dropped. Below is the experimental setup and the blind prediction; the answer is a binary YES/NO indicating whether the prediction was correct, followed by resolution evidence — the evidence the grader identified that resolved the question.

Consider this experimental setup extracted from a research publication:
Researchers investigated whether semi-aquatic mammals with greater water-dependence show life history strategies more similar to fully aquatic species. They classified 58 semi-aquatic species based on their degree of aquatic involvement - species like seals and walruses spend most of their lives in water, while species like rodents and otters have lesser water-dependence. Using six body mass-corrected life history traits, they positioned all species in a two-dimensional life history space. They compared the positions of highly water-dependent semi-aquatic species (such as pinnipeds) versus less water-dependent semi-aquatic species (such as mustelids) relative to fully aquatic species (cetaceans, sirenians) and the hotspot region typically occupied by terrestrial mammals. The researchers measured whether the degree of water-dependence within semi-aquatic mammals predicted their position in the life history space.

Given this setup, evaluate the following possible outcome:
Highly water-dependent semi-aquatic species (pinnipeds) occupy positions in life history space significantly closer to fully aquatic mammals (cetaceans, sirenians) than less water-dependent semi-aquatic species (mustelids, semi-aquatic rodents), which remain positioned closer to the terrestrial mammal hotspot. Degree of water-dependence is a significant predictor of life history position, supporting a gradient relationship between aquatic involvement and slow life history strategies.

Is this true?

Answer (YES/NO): YES